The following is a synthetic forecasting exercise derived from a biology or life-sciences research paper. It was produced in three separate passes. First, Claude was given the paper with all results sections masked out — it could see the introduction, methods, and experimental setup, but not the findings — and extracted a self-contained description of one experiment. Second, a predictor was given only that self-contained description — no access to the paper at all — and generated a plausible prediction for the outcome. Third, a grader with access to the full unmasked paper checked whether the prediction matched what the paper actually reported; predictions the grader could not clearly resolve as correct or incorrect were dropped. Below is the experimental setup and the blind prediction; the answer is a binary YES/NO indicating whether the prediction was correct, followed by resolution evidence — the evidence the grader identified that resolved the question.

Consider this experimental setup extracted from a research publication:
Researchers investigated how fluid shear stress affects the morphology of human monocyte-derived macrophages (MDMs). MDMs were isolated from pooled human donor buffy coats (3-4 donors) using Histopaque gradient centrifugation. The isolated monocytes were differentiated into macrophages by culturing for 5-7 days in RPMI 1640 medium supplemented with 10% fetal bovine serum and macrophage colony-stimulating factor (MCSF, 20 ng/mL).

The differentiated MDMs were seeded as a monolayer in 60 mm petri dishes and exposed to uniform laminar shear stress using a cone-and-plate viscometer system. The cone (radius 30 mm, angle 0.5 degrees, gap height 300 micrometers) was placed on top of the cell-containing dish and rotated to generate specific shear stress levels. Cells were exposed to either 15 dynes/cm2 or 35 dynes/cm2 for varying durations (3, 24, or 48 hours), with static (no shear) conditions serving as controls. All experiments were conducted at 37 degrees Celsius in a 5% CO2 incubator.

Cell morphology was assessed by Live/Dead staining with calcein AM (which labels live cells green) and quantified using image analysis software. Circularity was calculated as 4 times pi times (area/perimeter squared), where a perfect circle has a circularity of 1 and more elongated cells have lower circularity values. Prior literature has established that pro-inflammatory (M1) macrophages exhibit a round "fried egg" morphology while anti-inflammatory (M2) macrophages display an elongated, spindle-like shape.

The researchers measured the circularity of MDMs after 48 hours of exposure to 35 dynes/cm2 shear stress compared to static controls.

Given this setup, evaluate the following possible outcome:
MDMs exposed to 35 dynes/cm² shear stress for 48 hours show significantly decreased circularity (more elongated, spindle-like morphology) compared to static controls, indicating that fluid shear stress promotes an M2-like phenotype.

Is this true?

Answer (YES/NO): NO